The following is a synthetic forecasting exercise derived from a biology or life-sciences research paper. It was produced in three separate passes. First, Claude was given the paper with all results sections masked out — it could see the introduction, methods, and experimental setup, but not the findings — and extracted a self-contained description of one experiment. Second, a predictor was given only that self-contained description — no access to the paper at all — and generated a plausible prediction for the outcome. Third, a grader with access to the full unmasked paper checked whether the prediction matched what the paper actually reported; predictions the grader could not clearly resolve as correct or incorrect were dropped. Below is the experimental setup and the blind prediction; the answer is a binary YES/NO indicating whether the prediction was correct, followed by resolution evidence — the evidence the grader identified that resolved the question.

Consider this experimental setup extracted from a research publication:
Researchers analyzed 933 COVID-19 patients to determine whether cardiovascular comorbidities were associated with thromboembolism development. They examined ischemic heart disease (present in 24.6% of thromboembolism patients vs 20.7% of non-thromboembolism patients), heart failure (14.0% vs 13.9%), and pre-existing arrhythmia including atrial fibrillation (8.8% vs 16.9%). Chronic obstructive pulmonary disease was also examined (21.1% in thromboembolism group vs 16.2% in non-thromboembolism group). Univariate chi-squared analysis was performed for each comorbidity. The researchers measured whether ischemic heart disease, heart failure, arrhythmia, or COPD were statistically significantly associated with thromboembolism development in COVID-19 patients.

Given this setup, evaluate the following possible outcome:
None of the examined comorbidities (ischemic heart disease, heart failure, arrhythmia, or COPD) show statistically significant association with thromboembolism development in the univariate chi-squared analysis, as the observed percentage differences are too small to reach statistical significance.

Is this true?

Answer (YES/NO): YES